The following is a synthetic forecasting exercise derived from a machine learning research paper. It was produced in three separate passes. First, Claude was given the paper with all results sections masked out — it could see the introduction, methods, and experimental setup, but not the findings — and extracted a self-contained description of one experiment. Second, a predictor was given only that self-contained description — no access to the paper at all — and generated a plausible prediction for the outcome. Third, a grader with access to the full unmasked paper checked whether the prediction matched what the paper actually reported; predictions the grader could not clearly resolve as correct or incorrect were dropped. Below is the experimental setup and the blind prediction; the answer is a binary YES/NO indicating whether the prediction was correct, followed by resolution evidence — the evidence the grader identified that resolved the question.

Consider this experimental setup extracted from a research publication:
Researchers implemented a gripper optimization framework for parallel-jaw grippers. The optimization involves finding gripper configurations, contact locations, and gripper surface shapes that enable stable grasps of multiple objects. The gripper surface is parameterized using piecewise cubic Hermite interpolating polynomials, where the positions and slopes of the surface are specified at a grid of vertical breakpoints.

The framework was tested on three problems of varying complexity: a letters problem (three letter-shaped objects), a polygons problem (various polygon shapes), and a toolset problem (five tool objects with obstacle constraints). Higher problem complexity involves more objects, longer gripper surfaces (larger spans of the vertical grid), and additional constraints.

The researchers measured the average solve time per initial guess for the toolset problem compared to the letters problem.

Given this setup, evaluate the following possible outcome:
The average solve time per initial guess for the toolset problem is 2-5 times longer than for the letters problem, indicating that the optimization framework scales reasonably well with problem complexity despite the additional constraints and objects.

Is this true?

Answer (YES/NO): NO